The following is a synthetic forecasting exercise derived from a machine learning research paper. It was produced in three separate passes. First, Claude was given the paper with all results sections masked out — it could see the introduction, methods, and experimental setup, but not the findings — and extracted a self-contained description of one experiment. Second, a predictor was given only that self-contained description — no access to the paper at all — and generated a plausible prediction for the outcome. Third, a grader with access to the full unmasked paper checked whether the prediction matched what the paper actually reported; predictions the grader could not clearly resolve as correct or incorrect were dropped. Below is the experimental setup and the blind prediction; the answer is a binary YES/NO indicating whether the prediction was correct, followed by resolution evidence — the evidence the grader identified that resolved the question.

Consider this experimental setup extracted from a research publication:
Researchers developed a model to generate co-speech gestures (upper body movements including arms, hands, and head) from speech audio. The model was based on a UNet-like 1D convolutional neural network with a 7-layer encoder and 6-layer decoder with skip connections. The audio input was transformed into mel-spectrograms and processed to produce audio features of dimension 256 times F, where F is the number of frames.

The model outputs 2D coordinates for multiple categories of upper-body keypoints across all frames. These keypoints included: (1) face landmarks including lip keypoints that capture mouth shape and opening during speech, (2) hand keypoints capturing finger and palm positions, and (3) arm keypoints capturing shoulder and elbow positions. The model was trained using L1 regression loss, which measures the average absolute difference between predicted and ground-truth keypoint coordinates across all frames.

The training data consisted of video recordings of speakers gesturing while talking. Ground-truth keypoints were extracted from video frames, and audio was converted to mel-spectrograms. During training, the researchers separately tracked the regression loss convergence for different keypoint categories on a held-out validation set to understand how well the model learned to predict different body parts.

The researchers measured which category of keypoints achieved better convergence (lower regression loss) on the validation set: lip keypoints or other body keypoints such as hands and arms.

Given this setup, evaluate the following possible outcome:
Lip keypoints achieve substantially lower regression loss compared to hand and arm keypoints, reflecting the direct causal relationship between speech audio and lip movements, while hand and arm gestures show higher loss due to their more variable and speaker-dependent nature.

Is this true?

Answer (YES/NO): YES